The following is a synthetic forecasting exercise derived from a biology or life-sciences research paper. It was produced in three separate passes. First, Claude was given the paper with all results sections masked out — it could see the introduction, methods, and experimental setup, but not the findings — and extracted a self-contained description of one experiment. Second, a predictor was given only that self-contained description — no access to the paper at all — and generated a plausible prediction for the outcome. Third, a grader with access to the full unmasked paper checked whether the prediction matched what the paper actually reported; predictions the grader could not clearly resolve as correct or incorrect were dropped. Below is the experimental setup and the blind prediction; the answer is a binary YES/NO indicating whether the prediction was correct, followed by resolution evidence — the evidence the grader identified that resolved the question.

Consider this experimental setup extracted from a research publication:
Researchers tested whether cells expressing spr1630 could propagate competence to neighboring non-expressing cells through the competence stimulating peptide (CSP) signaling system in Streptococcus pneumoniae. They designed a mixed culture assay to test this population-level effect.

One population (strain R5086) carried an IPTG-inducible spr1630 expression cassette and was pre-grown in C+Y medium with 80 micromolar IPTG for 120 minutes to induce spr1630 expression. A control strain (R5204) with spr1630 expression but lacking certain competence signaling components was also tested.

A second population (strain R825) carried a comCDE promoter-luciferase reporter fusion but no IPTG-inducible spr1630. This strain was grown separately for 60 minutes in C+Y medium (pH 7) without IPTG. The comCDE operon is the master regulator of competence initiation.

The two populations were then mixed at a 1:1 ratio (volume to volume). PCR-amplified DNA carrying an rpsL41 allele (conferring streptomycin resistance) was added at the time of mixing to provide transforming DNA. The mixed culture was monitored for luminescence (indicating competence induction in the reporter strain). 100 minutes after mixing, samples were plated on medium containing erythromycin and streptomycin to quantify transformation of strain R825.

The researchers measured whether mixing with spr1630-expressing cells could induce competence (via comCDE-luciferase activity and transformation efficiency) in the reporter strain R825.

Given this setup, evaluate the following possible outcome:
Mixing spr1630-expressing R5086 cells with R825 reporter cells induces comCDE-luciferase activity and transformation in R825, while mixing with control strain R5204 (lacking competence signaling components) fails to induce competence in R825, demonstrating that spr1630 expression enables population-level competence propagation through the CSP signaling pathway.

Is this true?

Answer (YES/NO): NO